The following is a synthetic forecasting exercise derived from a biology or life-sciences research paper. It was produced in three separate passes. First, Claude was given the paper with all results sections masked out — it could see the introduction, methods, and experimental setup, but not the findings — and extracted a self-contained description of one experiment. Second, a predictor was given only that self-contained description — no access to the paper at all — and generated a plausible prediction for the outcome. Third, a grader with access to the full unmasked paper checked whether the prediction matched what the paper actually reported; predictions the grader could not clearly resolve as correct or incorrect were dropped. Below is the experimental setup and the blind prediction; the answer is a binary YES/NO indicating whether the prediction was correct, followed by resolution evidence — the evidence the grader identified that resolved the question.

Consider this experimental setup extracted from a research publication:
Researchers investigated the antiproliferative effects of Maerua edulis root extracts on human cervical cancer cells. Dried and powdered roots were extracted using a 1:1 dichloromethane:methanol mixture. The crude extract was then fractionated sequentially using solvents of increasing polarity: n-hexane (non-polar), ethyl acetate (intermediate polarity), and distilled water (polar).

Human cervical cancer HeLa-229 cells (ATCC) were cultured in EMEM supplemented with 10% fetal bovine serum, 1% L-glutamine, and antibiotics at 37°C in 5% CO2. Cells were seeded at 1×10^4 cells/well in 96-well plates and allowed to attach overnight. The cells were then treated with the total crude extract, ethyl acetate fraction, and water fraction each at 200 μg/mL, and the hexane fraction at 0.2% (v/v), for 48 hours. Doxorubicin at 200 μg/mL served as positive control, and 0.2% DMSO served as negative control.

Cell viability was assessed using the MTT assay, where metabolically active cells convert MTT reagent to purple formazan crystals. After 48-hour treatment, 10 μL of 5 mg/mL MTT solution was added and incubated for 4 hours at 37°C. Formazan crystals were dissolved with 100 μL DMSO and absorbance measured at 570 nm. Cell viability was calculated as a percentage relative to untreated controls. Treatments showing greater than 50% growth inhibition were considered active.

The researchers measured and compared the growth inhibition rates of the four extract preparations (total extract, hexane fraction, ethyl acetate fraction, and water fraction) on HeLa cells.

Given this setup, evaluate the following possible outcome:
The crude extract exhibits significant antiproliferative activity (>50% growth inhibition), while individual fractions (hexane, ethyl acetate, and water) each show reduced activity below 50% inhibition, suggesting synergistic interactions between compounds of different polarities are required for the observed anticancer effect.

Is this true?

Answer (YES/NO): NO